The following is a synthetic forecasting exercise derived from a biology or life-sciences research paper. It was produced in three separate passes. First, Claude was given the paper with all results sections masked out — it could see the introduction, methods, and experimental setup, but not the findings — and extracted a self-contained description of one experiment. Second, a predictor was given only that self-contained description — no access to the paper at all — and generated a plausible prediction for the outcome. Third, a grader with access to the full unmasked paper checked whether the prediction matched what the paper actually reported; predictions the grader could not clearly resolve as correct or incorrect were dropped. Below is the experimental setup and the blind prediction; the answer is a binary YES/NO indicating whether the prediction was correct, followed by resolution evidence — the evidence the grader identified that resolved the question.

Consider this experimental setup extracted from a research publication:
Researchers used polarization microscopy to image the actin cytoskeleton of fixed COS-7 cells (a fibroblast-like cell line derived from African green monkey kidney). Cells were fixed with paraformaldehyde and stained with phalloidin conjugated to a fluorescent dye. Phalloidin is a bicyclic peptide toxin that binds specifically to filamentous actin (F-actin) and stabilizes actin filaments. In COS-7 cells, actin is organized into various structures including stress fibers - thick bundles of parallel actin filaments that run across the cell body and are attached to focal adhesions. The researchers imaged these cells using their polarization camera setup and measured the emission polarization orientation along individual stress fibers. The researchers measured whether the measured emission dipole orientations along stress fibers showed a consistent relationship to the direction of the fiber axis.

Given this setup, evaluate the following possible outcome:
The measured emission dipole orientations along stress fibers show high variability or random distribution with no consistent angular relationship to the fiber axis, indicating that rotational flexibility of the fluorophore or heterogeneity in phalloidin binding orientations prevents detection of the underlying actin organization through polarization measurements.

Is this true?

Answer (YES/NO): NO